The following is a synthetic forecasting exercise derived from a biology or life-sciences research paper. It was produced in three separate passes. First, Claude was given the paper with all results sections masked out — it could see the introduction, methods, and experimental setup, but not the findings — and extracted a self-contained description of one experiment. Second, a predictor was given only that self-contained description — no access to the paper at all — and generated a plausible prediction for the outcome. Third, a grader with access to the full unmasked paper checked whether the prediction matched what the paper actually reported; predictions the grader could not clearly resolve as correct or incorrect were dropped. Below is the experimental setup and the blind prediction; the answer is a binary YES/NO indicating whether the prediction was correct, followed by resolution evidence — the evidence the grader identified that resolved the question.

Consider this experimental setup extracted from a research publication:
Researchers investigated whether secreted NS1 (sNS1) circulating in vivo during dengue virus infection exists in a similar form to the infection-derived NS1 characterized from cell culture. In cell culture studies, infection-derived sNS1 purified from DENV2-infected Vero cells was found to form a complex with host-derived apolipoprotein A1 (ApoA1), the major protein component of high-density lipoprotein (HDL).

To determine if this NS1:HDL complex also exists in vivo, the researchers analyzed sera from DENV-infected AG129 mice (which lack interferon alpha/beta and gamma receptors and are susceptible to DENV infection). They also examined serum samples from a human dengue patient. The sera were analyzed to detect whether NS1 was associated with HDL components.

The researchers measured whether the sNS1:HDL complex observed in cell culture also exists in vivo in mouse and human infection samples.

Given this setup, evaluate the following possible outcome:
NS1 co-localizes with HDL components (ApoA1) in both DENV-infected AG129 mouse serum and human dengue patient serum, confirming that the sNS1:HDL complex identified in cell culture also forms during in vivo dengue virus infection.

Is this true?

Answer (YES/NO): YES